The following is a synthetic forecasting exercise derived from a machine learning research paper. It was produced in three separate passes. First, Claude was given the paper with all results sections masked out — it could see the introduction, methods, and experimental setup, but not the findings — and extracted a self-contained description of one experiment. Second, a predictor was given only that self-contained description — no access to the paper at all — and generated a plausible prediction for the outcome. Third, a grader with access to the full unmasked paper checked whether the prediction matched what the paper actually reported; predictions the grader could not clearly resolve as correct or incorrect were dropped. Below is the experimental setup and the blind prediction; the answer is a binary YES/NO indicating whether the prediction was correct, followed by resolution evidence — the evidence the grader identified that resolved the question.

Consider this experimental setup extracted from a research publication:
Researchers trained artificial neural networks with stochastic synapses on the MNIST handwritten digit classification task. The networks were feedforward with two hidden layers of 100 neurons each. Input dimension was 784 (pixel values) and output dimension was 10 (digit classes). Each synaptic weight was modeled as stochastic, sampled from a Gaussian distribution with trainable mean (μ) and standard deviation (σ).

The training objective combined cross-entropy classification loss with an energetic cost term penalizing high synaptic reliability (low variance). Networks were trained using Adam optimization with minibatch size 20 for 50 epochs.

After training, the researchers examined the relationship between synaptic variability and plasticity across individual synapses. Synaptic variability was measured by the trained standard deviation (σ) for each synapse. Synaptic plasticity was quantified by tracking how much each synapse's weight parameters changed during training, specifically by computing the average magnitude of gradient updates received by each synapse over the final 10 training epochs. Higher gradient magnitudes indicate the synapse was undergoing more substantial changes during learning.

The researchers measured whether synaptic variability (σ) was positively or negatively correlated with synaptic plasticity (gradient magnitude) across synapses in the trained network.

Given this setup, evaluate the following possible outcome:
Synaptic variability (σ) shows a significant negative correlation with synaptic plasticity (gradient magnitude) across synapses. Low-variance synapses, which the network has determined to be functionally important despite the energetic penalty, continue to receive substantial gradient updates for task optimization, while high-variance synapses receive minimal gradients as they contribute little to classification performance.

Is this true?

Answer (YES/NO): YES